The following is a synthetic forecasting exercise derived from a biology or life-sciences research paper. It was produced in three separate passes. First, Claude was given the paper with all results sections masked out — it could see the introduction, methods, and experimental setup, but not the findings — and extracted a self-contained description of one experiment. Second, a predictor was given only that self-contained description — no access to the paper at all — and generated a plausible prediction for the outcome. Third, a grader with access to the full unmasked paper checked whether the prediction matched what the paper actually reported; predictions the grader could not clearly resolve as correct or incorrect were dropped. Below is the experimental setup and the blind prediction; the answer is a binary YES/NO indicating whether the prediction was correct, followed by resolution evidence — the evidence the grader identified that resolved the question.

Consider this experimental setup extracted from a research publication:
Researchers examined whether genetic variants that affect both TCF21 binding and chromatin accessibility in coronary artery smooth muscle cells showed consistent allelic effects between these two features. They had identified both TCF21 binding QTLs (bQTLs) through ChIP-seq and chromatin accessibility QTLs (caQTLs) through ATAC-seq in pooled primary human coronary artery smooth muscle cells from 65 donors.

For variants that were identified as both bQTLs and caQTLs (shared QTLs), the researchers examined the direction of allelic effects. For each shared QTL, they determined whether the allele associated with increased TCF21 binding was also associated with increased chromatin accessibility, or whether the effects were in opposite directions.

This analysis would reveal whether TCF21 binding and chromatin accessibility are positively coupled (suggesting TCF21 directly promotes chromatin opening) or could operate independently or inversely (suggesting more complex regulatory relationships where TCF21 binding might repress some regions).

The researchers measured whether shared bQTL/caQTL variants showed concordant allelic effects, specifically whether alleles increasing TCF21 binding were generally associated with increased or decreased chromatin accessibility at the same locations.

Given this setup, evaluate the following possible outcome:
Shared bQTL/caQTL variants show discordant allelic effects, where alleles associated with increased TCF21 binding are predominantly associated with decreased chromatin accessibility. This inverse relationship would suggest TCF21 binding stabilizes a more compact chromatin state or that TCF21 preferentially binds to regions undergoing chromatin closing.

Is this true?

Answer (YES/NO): NO